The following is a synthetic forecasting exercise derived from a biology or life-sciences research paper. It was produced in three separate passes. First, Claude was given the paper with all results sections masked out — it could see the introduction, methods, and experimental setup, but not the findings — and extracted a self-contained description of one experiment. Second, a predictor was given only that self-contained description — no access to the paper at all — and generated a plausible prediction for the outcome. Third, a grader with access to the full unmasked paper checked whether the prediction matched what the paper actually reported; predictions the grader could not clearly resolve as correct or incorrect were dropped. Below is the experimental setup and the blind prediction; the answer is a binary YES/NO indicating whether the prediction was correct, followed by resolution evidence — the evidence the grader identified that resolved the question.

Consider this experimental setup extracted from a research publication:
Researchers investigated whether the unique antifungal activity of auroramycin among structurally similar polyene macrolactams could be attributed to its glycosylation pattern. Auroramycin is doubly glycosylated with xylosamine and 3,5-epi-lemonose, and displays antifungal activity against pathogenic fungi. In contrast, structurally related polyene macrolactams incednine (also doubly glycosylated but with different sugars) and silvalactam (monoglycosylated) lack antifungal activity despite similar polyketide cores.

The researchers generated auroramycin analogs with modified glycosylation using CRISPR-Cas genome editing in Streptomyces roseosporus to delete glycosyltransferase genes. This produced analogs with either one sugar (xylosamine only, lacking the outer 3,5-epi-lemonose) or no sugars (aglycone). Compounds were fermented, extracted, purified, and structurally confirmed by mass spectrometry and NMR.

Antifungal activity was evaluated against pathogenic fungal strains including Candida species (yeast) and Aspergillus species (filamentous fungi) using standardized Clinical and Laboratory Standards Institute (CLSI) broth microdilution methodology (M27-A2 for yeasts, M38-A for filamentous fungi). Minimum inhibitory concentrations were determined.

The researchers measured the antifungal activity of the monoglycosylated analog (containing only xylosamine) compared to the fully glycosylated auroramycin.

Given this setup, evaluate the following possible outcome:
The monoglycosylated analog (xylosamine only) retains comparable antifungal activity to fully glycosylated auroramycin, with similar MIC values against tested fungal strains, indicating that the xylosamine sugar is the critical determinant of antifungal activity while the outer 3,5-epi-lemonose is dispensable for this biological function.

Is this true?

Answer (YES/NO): NO